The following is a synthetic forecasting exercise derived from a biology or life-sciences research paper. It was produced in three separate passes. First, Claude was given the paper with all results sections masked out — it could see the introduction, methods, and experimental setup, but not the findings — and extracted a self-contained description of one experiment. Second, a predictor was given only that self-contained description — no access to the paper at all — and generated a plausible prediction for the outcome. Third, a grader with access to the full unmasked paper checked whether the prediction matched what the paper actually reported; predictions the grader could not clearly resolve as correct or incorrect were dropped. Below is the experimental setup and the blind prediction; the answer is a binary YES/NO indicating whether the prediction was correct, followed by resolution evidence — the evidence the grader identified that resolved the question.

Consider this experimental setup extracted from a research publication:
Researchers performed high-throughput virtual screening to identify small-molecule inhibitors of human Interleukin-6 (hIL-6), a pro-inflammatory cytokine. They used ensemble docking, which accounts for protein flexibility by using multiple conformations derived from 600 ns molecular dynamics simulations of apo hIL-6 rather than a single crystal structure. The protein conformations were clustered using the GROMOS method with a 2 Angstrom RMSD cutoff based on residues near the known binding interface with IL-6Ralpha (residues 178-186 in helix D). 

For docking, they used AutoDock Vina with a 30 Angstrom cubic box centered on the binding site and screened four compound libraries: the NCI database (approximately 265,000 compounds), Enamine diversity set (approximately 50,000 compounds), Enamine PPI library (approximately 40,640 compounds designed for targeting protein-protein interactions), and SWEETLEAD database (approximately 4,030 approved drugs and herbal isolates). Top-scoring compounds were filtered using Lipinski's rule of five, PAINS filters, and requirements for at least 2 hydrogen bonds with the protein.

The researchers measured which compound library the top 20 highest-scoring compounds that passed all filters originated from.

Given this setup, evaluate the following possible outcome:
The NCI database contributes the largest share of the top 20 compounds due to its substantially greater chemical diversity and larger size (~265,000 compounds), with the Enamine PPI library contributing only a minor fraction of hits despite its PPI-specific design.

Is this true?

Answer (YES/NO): NO